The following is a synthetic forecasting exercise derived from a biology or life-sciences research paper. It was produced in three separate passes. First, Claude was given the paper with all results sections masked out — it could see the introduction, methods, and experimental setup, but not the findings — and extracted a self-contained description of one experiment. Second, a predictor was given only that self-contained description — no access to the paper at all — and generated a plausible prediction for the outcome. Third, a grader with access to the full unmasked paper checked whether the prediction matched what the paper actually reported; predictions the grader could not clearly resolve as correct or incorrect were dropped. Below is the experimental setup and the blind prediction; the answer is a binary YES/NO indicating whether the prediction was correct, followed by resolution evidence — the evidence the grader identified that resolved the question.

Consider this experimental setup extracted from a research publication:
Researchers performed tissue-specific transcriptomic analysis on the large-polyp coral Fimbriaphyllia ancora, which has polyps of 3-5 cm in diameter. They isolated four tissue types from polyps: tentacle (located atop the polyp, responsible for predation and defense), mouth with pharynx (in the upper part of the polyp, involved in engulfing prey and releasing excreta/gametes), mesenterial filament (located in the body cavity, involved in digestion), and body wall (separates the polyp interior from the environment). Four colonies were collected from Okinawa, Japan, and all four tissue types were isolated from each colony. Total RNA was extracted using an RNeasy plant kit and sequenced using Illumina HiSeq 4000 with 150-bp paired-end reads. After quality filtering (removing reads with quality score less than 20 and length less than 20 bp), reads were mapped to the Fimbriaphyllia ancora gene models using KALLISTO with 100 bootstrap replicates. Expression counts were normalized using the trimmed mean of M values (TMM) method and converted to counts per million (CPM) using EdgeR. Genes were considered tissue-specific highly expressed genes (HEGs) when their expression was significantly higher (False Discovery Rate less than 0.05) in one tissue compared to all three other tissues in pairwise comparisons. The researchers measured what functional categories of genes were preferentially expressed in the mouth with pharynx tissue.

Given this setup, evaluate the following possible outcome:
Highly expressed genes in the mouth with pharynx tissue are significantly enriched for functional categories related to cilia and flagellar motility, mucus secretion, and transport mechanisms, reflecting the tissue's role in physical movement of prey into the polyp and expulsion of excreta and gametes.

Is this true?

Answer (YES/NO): NO